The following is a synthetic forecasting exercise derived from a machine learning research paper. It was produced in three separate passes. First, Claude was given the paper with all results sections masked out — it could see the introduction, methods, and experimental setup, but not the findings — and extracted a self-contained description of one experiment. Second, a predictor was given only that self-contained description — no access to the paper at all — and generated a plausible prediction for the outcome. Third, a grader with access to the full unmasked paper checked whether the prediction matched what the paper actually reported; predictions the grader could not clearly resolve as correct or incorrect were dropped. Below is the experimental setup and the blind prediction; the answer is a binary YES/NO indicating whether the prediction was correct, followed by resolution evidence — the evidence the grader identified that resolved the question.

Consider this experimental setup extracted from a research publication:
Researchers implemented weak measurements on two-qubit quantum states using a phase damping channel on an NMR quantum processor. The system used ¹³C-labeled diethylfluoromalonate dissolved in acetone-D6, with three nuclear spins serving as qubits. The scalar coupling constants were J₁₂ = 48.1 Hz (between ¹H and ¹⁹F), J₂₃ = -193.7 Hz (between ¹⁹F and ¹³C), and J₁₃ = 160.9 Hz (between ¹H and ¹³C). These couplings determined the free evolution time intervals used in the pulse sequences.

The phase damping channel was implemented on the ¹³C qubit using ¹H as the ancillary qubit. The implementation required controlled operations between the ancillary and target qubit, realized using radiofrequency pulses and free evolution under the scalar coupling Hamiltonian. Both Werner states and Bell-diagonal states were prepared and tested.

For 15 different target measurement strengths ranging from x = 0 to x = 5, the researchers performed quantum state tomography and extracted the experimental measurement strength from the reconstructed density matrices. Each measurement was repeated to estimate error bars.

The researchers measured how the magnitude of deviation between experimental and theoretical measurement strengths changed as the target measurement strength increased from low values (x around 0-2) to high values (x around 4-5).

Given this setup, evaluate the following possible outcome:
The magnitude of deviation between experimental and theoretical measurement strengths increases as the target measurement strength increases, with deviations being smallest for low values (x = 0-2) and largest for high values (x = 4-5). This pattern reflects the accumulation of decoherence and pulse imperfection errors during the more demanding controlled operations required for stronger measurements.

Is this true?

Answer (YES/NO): NO